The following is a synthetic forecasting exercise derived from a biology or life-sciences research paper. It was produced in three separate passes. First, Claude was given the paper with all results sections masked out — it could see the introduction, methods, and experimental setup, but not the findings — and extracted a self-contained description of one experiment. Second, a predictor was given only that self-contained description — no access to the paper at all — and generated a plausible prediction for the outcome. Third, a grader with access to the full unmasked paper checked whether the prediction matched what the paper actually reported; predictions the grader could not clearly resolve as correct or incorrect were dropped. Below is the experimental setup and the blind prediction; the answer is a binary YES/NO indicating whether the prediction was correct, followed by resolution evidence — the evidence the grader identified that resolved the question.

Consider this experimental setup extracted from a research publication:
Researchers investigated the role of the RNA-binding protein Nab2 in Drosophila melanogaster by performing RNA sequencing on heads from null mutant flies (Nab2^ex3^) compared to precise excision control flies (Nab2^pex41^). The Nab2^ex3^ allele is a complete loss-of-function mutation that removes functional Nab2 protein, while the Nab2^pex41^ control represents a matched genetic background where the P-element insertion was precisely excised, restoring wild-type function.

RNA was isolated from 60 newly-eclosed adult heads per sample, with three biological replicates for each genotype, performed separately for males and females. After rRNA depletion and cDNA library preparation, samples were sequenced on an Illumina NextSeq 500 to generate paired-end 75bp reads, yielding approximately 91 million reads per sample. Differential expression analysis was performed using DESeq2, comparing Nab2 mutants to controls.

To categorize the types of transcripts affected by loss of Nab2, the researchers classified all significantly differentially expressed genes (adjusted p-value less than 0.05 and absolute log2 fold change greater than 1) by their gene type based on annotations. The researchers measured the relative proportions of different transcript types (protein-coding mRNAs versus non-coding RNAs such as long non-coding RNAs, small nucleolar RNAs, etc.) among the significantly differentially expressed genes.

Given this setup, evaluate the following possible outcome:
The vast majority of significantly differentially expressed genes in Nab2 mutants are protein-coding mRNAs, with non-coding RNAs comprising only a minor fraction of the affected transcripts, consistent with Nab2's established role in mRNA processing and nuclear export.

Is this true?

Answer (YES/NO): YES